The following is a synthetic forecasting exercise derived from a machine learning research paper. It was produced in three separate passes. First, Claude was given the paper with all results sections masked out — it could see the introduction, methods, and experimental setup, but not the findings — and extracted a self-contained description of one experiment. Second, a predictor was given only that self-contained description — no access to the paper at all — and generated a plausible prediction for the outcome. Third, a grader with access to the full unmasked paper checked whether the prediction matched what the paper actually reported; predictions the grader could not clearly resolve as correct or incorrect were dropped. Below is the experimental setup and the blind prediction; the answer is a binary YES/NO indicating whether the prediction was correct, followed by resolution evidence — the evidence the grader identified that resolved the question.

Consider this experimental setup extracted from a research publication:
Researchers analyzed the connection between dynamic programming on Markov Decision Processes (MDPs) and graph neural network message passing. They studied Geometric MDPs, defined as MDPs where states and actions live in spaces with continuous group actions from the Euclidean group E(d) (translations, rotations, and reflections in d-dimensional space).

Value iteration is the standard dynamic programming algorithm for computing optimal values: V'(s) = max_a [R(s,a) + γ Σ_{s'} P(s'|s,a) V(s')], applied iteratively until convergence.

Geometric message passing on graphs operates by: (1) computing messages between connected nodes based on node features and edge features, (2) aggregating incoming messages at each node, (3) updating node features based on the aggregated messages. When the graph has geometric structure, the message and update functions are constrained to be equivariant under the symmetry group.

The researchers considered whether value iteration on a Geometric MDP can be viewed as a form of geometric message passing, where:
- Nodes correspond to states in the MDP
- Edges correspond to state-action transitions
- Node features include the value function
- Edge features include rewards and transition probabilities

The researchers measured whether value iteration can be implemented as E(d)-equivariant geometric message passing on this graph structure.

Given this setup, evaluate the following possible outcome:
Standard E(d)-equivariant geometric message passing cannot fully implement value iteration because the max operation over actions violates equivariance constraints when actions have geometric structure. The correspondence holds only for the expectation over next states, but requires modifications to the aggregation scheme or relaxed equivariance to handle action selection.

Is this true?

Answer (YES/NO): NO